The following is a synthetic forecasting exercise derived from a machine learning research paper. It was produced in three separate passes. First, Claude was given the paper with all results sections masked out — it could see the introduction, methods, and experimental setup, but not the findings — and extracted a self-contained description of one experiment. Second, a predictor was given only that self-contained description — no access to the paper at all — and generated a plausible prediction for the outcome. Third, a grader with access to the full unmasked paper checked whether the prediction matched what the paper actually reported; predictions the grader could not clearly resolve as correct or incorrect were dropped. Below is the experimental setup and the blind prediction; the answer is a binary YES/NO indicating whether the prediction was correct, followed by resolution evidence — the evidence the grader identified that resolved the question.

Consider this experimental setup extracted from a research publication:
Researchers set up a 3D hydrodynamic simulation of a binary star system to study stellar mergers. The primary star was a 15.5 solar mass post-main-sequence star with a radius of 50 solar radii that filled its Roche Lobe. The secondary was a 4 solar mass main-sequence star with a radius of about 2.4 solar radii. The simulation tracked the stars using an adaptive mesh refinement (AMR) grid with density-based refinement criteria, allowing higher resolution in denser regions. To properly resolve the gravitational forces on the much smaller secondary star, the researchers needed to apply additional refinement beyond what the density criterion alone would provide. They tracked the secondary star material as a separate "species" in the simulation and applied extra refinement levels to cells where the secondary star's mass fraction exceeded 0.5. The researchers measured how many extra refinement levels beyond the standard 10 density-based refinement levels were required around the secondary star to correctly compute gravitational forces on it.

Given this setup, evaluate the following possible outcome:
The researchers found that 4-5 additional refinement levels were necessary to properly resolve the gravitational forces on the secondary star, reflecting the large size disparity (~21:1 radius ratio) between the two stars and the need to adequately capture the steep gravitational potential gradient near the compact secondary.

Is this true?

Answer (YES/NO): NO